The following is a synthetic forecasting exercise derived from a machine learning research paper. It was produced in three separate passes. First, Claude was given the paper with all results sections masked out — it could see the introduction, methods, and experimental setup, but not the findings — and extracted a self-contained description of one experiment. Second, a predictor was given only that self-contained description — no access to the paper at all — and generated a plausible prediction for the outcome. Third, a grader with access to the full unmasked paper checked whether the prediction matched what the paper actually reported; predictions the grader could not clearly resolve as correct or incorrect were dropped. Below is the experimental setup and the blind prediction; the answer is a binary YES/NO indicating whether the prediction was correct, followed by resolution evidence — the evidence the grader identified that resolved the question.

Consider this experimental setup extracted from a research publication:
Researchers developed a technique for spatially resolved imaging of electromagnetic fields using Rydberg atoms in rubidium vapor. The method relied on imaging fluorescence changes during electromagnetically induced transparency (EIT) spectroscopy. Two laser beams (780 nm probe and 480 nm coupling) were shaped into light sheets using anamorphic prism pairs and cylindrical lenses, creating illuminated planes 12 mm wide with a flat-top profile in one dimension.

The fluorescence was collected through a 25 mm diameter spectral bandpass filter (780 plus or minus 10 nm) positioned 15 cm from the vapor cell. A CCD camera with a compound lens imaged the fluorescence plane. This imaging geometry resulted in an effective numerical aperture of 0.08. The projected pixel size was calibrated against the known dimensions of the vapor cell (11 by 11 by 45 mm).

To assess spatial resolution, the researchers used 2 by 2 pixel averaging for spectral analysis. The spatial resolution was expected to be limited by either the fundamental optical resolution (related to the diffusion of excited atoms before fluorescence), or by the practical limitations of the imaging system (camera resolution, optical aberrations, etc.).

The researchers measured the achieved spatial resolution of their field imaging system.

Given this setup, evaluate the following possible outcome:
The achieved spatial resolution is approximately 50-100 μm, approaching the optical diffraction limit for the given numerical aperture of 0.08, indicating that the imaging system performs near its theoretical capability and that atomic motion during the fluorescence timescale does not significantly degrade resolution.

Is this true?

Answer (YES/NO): NO